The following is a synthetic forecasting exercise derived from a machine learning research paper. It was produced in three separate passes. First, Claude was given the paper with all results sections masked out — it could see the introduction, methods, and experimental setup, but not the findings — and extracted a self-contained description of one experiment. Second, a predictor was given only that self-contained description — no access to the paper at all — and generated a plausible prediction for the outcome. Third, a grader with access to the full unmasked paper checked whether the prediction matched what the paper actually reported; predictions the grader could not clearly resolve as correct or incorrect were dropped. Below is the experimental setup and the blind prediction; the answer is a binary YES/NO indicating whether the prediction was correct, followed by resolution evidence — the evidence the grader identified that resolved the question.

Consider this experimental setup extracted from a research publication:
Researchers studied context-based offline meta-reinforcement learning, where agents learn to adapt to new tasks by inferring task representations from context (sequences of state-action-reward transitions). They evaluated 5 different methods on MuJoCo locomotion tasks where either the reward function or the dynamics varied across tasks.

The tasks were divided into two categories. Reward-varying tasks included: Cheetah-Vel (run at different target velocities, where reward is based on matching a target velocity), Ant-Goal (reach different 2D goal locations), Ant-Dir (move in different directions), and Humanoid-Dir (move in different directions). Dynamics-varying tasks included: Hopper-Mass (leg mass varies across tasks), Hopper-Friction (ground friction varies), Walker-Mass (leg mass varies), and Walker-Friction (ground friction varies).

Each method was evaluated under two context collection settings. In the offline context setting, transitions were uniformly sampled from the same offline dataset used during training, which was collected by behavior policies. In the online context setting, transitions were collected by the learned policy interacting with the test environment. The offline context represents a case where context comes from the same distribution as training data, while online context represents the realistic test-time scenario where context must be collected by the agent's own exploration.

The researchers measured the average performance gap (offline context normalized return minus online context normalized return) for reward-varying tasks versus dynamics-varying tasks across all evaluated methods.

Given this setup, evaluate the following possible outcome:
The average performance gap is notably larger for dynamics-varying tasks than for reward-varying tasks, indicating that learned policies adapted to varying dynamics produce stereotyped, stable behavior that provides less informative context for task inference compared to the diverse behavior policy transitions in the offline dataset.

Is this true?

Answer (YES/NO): NO